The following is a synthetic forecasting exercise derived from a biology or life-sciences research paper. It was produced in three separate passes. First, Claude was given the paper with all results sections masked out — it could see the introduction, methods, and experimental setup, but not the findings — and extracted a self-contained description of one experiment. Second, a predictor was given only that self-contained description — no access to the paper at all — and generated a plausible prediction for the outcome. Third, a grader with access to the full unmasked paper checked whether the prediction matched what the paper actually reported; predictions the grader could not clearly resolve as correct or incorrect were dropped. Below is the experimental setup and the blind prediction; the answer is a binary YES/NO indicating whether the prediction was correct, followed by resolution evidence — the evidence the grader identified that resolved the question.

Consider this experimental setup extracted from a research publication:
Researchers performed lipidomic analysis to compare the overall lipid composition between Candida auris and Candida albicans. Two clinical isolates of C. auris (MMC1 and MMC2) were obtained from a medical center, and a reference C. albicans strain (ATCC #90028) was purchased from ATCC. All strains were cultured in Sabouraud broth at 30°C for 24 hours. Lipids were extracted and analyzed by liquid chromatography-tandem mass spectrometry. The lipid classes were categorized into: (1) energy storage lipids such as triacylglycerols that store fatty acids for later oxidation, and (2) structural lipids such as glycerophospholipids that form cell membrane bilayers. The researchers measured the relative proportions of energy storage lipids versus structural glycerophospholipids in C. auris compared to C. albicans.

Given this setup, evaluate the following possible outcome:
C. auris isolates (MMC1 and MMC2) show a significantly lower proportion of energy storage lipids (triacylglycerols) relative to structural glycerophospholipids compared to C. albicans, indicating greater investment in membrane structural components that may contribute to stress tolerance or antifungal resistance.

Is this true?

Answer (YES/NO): YES